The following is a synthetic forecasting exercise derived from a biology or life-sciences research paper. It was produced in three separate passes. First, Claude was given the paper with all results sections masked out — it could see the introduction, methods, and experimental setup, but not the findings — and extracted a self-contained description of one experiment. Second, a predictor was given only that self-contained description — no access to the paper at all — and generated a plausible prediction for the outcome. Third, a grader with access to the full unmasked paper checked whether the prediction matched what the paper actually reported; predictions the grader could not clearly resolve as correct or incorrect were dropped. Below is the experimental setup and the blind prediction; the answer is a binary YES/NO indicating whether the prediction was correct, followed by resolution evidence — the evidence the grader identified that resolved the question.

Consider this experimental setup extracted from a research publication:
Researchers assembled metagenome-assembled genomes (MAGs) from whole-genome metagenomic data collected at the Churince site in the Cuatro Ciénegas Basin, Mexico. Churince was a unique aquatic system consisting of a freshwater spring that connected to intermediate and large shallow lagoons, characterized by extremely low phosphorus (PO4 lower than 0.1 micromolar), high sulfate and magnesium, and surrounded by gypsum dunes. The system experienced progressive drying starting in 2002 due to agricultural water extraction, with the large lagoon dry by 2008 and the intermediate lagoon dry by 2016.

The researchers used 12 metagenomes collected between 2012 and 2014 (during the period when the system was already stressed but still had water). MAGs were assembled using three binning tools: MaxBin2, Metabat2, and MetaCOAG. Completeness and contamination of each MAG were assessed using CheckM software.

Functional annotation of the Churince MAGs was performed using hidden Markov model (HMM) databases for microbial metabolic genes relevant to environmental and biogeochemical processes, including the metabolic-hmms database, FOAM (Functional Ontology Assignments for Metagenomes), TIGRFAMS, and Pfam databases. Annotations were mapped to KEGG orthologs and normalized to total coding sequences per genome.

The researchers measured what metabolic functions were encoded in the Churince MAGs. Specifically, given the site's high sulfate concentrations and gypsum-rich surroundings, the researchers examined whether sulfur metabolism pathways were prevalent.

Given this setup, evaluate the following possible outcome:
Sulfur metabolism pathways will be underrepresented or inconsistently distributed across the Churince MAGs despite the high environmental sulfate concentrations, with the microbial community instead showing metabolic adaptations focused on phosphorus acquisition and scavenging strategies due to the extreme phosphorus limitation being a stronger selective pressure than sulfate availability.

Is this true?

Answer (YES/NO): NO